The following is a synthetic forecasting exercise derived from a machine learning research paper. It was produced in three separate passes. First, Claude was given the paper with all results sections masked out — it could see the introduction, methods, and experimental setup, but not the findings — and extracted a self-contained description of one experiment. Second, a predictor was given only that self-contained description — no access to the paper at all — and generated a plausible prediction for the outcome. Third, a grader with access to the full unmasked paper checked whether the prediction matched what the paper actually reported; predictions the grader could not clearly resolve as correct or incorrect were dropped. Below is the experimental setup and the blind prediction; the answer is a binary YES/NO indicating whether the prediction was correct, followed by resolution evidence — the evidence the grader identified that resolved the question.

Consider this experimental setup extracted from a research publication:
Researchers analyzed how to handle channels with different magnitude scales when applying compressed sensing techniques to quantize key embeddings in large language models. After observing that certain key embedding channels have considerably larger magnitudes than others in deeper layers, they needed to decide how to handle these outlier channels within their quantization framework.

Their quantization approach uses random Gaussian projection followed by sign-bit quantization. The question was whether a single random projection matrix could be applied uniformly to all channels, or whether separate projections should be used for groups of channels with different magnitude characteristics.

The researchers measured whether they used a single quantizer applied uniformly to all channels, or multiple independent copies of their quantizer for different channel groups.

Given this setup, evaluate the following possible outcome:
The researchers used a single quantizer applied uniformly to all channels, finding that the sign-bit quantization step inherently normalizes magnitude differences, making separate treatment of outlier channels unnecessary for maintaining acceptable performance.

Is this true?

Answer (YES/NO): NO